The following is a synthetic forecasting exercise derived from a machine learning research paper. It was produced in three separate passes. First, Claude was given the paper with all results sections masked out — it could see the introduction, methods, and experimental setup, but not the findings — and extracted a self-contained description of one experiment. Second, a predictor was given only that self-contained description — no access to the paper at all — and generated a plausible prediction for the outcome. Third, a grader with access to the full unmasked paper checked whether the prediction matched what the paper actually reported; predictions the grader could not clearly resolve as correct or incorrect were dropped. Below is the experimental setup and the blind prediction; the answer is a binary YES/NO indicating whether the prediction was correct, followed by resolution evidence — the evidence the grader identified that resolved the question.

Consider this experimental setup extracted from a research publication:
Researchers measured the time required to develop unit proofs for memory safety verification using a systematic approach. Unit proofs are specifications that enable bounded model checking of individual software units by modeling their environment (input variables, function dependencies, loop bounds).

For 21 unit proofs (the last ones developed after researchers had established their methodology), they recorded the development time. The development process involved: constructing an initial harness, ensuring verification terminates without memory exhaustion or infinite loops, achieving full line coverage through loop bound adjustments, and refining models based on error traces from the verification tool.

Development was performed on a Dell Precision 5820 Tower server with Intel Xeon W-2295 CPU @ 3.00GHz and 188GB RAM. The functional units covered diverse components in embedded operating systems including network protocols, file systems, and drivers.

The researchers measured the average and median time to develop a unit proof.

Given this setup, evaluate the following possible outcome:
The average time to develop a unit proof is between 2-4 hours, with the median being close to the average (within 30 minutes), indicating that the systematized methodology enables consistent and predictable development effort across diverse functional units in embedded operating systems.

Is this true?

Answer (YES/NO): NO